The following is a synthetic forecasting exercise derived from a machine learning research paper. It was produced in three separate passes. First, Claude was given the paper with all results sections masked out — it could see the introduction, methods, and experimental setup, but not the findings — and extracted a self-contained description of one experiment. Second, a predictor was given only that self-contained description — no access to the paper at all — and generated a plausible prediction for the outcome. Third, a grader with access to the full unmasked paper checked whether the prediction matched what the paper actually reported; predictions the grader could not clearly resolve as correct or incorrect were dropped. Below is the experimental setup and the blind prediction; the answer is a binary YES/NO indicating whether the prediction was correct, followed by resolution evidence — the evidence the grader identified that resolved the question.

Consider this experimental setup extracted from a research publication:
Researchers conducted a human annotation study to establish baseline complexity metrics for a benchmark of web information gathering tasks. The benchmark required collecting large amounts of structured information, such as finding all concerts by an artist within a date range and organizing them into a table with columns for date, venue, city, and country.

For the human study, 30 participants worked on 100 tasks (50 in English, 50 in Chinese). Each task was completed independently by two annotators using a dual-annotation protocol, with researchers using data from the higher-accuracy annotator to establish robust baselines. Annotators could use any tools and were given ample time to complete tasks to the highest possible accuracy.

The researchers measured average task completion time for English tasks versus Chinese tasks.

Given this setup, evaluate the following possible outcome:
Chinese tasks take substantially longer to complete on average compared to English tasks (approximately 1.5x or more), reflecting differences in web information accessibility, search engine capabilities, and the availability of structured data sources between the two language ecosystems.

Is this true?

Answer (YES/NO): NO